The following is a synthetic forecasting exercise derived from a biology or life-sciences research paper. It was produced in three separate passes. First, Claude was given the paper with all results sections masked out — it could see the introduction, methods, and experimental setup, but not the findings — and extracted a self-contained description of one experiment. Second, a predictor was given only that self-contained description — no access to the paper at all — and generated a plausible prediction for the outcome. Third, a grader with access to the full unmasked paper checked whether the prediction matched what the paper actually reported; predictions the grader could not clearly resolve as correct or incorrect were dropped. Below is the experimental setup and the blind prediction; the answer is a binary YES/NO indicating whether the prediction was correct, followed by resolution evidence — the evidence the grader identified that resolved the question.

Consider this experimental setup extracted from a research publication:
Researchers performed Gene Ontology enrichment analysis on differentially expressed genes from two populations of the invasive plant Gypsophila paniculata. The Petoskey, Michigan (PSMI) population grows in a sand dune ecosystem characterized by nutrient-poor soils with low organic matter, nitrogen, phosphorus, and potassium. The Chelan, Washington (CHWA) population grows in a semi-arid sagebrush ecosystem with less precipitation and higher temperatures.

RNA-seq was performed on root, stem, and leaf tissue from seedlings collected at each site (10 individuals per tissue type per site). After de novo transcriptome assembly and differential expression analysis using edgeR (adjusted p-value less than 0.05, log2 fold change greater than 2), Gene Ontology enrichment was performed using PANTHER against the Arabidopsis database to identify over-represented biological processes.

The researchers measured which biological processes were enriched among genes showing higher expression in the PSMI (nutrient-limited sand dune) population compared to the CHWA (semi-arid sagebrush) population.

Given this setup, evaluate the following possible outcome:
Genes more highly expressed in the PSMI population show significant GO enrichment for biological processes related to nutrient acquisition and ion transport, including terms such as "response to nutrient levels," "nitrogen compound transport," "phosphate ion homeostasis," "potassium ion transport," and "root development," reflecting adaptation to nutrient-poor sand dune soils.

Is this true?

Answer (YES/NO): NO